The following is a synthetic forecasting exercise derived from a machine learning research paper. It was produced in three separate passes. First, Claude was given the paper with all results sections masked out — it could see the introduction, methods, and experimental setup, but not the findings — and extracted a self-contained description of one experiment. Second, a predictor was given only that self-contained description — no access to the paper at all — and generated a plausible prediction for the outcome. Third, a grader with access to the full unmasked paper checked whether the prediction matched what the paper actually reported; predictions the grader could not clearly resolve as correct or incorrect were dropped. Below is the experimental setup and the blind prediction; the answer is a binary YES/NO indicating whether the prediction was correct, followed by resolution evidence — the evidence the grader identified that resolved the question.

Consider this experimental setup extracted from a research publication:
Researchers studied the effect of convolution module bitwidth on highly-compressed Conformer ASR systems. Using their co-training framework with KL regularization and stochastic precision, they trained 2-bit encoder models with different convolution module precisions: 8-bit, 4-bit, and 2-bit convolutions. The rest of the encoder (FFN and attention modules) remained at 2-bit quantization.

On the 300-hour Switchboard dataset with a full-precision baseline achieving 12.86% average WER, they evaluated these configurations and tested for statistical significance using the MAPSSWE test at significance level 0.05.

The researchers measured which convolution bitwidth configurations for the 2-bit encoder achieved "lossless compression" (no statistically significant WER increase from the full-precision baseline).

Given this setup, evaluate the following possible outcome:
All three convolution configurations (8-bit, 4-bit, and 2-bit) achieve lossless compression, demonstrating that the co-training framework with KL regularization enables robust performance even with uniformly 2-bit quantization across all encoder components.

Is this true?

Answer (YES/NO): NO